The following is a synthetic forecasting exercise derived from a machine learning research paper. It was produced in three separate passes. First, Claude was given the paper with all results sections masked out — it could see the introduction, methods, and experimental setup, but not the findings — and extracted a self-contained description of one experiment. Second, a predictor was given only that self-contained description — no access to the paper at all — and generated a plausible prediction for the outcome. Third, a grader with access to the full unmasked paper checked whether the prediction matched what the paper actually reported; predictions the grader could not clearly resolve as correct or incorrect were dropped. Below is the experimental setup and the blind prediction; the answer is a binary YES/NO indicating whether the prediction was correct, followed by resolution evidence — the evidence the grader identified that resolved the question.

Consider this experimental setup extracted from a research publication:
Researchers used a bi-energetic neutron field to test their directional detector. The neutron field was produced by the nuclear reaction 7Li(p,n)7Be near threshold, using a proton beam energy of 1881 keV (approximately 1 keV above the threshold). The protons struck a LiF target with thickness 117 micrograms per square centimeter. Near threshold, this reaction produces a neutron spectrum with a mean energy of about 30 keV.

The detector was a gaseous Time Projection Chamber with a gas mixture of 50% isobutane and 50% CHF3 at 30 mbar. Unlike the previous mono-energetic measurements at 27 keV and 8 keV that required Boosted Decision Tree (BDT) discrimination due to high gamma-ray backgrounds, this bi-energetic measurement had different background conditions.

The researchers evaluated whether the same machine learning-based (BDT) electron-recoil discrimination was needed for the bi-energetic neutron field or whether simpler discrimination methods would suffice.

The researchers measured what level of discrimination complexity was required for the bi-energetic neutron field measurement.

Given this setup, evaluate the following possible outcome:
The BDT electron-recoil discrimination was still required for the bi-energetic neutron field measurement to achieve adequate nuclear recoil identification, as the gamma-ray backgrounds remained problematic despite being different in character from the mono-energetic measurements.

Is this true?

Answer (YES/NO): NO